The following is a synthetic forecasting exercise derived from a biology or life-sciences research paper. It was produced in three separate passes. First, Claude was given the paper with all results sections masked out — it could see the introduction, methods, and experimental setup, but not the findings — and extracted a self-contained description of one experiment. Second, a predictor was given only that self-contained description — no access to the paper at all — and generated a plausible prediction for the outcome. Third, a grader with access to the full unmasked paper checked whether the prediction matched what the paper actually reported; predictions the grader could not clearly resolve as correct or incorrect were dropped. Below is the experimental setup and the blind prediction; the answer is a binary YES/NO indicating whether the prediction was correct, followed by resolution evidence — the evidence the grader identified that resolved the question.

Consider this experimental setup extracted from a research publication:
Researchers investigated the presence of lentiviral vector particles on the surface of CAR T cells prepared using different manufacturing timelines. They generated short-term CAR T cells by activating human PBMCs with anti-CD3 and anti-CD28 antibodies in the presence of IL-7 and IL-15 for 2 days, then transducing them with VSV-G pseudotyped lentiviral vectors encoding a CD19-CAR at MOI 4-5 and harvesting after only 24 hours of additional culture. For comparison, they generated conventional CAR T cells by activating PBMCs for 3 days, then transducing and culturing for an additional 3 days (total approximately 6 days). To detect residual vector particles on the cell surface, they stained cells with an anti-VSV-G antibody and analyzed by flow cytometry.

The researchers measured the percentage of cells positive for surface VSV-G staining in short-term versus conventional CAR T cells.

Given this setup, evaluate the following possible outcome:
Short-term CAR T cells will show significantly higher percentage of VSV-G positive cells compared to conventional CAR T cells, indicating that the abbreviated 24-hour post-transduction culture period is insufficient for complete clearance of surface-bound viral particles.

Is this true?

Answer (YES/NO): YES